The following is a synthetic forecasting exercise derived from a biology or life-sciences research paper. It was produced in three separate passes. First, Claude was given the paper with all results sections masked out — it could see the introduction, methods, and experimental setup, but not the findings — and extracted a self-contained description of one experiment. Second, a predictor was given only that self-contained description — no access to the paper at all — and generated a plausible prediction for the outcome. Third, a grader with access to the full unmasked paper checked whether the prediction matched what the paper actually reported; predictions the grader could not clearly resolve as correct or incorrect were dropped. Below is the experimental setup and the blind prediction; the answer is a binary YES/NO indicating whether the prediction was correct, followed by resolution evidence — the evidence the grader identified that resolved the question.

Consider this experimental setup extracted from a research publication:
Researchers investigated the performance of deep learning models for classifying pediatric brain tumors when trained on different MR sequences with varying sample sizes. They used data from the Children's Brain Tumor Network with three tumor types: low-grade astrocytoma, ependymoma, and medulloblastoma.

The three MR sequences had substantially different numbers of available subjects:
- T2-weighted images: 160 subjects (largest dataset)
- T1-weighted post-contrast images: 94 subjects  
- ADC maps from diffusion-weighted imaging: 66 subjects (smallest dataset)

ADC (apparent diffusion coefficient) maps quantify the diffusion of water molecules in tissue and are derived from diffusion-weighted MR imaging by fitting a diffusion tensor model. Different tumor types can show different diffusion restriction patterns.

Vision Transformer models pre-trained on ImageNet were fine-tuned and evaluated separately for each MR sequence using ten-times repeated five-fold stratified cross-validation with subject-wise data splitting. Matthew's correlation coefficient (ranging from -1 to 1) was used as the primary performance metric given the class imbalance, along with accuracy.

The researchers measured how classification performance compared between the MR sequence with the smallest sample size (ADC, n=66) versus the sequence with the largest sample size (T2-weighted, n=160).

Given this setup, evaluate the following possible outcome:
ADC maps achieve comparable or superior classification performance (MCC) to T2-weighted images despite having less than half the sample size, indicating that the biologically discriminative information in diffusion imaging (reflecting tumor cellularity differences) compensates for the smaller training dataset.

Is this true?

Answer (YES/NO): YES